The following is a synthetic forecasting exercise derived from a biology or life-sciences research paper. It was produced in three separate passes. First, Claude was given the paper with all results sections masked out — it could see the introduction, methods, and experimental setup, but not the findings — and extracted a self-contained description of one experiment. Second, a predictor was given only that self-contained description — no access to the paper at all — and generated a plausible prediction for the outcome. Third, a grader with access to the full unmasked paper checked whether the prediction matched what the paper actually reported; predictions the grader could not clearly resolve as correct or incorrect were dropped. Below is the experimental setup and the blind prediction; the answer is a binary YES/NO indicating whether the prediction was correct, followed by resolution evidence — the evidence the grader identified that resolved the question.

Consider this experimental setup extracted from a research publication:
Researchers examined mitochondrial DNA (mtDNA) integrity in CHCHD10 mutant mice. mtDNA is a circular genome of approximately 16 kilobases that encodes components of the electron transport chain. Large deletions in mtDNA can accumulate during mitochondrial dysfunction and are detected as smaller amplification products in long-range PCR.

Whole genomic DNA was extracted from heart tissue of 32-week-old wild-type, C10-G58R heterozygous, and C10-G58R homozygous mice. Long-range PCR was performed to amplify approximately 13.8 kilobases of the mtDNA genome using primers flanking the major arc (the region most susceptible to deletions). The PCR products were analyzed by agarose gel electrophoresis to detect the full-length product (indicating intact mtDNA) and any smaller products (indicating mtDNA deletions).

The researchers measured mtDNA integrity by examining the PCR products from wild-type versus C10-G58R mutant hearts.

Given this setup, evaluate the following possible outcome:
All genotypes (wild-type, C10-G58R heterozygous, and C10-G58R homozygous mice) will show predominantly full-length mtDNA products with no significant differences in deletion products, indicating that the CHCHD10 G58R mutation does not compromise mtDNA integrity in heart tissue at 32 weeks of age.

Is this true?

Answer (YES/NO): NO